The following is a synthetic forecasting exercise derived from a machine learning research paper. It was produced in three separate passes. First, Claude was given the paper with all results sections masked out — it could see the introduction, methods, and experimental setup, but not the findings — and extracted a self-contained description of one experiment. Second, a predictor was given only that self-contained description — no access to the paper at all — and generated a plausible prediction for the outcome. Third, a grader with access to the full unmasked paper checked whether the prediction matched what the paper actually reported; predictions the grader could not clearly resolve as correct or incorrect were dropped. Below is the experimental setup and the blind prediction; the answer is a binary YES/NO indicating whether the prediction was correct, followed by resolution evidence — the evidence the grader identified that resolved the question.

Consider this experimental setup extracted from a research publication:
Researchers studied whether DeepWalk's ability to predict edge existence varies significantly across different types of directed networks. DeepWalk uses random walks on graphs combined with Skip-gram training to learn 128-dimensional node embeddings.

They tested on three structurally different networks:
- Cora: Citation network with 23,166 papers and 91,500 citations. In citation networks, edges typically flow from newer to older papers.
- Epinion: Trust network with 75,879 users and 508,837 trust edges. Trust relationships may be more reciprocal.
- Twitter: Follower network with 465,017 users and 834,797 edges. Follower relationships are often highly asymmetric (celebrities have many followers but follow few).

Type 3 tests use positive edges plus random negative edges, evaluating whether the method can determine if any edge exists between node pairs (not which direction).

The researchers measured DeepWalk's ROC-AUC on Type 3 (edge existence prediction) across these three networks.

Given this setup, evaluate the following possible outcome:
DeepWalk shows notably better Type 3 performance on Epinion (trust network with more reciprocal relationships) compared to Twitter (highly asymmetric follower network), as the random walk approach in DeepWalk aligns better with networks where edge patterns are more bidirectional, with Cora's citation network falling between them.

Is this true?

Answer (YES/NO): NO